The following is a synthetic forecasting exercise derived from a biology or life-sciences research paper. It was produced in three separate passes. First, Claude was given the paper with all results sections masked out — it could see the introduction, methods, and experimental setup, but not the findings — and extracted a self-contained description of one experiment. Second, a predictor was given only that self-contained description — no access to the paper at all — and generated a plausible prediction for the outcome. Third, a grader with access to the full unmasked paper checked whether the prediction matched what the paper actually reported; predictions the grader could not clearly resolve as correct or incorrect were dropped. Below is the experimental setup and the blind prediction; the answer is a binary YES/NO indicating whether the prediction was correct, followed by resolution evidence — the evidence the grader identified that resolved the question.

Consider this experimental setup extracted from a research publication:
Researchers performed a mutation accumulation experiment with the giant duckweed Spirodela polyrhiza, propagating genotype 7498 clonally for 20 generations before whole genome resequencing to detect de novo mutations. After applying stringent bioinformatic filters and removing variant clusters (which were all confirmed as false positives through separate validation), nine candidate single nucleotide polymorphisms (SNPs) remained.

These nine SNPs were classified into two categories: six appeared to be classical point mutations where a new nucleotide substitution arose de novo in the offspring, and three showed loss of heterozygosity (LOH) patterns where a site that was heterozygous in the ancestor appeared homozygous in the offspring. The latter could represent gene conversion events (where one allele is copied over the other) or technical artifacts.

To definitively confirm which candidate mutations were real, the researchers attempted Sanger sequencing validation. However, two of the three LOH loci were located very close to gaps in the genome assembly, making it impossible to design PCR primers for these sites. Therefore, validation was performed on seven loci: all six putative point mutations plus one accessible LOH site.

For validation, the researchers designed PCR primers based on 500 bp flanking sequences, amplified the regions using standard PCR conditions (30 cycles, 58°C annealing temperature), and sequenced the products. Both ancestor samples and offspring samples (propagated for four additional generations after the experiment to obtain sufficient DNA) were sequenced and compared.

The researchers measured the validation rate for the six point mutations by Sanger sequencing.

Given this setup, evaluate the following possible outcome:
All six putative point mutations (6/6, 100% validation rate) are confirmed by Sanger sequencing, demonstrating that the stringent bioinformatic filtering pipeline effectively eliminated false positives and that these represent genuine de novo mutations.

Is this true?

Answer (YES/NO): NO